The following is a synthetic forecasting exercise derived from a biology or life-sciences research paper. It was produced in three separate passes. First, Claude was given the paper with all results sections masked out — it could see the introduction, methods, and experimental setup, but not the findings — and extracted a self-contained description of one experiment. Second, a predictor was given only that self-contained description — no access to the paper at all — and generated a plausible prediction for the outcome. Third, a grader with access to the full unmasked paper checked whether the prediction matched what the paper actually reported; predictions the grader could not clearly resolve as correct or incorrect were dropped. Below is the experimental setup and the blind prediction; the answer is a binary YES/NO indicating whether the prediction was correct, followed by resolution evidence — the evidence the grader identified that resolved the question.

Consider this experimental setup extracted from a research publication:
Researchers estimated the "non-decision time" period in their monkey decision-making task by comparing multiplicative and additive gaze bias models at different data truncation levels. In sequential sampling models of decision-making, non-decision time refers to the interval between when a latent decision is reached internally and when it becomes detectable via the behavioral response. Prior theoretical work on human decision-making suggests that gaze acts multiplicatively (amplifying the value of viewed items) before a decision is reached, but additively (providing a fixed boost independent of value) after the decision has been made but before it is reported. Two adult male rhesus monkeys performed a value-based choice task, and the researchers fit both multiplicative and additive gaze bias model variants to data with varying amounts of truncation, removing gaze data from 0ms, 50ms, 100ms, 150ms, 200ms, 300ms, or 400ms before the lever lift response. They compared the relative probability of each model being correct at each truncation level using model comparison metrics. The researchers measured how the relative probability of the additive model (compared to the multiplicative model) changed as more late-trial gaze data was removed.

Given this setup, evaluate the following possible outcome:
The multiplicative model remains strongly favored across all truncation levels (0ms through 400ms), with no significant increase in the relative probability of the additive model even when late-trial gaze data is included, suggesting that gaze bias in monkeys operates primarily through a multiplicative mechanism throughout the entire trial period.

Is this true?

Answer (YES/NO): NO